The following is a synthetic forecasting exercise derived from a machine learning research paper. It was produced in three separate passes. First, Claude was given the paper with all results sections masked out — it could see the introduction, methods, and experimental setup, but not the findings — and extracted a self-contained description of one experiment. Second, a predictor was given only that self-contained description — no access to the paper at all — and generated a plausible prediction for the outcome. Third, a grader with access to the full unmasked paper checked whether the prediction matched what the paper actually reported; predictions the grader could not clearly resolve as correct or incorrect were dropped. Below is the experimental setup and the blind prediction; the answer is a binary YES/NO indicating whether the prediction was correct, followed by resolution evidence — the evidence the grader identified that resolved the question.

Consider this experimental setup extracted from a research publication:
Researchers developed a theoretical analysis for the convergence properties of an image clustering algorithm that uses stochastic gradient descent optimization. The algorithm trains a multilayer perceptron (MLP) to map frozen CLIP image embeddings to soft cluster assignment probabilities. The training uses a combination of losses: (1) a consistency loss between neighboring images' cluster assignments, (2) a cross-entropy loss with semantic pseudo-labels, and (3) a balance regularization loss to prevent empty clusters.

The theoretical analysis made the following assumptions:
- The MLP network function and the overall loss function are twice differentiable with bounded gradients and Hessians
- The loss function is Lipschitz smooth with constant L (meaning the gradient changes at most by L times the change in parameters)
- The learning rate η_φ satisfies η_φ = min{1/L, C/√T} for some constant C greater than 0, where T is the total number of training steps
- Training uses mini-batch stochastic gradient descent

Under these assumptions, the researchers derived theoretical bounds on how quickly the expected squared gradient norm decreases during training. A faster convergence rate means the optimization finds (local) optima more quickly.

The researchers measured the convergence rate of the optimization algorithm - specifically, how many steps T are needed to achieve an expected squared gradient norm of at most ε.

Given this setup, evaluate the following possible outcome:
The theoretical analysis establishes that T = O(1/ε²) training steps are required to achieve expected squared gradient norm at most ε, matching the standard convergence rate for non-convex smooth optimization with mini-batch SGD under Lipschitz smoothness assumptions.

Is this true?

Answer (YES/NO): YES